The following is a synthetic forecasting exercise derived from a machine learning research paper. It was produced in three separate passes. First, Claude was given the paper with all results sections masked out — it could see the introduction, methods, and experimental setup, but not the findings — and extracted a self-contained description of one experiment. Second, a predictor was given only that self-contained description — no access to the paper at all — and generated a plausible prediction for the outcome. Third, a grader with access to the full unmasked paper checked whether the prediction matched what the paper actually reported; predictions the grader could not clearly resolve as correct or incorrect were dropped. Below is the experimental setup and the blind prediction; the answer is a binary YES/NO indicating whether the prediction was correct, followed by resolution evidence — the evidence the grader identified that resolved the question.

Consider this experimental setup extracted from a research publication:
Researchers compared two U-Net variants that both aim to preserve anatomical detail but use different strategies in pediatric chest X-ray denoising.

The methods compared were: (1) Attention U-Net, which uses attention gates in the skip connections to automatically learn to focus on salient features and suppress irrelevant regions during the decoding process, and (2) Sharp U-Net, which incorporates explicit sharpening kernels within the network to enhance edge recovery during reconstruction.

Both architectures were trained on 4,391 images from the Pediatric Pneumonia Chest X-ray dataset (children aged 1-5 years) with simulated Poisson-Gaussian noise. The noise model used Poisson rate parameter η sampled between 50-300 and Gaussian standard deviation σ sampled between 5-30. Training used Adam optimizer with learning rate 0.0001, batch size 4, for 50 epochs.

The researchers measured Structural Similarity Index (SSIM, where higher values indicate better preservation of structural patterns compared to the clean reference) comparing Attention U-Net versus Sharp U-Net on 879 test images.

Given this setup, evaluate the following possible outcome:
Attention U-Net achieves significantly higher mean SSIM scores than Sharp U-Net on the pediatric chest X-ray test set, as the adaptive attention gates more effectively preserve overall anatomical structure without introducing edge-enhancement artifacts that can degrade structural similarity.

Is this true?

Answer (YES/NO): NO